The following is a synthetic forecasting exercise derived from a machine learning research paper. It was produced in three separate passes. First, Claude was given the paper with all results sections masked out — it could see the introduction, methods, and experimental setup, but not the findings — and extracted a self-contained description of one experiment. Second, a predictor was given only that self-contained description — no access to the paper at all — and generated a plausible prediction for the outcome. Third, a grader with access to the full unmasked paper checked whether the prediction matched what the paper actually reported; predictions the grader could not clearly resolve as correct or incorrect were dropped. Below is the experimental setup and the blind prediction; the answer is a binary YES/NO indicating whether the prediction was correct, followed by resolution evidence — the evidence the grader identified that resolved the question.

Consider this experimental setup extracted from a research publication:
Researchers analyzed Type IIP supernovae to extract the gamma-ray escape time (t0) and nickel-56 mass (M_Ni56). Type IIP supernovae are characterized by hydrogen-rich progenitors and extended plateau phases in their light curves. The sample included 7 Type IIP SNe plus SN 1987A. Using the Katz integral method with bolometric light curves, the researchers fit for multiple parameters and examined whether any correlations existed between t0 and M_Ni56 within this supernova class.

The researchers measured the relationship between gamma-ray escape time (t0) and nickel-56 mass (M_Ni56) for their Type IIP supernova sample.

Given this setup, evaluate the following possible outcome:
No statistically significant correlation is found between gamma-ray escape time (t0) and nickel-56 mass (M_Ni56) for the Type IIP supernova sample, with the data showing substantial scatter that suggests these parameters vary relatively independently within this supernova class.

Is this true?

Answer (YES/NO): NO